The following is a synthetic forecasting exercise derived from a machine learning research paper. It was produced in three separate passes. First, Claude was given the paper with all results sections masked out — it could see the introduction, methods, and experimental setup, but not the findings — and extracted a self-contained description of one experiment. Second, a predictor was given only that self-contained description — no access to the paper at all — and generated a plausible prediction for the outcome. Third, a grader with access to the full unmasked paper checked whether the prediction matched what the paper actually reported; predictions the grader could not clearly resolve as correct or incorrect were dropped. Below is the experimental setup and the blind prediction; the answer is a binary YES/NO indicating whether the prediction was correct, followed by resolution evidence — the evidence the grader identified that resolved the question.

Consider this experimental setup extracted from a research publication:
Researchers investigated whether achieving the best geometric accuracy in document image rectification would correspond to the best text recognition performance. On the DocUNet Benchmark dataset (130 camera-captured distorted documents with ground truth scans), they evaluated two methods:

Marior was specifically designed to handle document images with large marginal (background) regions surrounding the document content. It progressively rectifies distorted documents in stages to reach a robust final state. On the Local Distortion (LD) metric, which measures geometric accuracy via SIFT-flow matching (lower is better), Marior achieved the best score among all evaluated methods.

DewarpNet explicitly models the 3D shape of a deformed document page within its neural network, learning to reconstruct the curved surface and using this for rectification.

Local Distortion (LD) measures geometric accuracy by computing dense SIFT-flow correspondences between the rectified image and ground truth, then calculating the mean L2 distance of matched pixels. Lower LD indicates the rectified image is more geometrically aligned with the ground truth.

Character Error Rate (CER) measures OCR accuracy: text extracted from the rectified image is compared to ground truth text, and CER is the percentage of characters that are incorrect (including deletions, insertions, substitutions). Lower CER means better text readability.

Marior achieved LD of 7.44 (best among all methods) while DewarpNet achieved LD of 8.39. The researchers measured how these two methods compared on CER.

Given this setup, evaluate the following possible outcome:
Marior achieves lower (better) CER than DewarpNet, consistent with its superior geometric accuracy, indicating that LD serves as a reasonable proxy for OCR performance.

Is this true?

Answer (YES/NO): NO